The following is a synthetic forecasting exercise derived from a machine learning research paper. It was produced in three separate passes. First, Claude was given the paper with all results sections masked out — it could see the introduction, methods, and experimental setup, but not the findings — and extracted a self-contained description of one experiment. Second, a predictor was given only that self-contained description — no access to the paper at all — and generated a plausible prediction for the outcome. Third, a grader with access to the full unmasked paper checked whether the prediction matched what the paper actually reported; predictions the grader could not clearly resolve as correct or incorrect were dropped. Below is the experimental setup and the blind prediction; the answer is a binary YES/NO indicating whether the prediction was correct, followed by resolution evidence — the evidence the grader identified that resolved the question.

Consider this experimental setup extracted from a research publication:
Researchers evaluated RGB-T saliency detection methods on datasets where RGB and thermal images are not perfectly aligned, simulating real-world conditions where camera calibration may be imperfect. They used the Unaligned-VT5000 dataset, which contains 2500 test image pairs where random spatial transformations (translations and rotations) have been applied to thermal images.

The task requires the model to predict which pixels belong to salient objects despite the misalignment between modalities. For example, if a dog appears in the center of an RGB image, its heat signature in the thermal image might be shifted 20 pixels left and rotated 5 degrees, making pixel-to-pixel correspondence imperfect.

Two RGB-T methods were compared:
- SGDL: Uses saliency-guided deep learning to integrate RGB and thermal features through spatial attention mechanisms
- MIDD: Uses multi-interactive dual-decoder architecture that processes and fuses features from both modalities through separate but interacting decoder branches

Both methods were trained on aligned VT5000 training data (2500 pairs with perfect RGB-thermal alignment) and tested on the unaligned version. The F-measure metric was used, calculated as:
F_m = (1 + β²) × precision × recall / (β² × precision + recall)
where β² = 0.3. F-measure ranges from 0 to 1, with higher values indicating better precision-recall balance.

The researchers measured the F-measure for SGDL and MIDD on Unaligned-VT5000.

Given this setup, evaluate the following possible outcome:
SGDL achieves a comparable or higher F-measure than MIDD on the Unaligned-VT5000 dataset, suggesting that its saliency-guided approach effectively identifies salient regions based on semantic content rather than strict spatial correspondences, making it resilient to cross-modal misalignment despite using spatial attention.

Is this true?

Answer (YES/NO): NO